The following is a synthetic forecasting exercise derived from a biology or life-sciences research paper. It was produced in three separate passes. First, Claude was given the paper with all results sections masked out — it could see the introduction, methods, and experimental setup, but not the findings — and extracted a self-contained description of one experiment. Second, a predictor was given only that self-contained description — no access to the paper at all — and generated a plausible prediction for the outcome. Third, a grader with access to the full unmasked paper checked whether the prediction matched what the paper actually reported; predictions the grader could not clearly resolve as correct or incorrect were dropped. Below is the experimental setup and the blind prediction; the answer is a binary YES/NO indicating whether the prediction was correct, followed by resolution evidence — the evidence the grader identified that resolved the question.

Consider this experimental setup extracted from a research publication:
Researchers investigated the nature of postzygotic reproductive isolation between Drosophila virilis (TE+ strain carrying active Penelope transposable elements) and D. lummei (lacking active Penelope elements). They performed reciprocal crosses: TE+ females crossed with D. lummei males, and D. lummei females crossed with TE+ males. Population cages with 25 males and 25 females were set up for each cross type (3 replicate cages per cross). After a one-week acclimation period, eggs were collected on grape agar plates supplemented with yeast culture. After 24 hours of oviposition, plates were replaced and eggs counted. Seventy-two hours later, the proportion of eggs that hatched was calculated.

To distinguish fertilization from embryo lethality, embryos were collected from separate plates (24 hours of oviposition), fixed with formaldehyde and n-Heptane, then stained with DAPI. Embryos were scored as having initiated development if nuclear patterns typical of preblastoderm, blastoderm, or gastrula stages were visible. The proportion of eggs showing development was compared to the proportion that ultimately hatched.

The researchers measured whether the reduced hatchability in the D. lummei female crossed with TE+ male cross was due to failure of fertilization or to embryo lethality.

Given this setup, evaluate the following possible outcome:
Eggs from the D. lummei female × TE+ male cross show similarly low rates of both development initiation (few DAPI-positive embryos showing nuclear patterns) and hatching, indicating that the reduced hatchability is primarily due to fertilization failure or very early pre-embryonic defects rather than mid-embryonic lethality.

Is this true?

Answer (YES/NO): NO